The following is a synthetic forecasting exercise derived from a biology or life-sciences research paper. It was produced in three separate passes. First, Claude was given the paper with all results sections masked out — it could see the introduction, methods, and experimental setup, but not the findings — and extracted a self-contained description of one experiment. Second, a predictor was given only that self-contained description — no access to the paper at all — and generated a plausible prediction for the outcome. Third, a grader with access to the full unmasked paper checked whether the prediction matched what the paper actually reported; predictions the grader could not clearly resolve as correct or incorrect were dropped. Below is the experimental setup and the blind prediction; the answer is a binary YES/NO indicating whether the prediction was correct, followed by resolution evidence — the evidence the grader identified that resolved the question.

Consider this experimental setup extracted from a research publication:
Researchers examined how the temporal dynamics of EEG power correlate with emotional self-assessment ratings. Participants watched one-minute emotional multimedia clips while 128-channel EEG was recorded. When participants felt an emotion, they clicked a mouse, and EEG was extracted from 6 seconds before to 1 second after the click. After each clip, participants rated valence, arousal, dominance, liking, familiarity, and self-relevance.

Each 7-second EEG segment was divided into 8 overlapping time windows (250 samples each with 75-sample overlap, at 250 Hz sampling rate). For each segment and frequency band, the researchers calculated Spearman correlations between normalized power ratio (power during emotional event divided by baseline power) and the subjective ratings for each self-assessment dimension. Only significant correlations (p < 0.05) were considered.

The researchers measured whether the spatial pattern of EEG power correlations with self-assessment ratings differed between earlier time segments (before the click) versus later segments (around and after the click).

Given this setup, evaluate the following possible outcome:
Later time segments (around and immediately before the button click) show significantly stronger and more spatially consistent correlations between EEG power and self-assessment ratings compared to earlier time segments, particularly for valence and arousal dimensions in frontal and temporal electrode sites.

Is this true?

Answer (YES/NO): NO